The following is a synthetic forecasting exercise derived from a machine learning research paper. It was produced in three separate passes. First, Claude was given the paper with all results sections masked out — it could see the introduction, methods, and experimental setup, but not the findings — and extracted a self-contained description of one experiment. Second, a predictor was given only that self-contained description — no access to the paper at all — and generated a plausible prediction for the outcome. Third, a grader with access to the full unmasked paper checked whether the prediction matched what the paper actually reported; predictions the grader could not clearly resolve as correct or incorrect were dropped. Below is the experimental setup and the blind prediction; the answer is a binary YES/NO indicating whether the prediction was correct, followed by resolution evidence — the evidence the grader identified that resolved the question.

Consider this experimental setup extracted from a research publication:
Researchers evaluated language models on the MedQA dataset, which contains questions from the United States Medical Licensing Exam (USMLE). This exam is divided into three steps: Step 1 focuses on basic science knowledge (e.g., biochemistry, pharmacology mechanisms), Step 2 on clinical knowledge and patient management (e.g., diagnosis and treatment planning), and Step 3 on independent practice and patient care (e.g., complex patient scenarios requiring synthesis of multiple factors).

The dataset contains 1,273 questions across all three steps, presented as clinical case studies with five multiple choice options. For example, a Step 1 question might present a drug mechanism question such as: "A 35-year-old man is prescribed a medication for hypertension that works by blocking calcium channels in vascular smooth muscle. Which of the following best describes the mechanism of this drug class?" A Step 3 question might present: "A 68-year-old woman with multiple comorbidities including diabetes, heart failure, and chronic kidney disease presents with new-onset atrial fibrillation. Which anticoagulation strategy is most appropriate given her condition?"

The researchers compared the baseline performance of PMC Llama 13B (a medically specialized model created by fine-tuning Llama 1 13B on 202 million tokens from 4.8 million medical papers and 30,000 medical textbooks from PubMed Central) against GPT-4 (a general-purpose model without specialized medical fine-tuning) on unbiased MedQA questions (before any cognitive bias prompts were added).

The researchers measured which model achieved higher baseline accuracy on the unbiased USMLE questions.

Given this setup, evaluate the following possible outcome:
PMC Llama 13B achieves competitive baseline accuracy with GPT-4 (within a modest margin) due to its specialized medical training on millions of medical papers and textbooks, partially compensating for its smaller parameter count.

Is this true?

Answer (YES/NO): NO